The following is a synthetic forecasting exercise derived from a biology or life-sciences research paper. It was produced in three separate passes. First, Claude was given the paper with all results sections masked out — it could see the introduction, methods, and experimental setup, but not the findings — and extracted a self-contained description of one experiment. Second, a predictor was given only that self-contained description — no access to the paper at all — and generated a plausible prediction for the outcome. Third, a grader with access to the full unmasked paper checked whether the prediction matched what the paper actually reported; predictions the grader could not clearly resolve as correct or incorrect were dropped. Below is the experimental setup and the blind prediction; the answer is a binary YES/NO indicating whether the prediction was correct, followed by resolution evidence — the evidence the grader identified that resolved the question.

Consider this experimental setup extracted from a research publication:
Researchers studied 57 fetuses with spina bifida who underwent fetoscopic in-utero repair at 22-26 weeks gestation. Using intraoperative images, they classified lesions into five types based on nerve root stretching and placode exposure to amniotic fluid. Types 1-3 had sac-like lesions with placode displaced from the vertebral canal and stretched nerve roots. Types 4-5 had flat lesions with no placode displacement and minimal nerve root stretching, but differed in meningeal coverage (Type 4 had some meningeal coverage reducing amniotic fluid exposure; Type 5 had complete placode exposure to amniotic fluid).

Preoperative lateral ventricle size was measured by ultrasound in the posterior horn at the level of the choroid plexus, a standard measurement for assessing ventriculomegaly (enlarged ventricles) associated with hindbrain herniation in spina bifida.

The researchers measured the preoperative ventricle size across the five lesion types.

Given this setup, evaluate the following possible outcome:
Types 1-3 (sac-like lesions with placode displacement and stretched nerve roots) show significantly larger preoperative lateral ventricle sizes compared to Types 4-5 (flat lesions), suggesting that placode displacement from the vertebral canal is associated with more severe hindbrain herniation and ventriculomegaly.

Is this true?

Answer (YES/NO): NO